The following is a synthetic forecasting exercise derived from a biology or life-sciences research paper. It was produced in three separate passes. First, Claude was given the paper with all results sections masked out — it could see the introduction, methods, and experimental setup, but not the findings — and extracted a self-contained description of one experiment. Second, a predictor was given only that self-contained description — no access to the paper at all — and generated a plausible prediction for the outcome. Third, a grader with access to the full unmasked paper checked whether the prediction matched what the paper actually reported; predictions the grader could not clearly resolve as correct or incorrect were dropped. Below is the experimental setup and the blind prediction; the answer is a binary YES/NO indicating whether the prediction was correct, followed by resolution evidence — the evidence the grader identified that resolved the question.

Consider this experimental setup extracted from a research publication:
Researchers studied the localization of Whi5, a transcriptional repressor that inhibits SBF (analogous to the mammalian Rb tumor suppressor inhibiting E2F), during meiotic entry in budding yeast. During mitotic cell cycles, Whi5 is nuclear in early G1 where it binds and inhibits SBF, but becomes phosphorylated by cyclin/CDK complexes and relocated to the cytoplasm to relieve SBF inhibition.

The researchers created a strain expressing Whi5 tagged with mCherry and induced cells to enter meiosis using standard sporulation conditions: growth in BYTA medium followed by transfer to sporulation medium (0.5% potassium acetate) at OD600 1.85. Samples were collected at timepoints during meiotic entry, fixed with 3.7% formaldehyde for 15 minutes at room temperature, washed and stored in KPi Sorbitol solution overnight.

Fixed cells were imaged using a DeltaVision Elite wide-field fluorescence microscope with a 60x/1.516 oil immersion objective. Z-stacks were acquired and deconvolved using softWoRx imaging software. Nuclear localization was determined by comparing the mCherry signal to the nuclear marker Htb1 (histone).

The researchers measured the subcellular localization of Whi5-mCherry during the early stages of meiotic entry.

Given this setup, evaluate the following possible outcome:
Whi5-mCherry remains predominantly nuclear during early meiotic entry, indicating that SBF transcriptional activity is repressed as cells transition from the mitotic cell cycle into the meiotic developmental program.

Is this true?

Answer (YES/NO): YES